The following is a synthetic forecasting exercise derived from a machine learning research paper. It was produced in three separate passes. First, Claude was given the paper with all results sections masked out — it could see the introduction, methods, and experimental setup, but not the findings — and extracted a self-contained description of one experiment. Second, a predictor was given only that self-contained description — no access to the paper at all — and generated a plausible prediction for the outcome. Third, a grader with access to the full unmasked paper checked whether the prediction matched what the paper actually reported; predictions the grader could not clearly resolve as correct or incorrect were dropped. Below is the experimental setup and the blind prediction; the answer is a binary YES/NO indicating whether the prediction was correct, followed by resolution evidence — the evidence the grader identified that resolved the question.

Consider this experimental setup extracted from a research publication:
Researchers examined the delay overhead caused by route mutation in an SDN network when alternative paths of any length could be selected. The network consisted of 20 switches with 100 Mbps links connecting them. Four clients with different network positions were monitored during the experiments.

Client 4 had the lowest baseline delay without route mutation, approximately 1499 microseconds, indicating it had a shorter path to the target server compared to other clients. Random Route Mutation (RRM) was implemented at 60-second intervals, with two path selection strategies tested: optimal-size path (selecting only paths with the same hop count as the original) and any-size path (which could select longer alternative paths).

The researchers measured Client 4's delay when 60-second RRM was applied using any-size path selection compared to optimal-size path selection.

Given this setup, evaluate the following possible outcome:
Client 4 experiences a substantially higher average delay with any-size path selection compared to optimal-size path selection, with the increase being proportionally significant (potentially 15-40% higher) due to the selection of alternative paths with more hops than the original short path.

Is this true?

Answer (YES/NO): YES